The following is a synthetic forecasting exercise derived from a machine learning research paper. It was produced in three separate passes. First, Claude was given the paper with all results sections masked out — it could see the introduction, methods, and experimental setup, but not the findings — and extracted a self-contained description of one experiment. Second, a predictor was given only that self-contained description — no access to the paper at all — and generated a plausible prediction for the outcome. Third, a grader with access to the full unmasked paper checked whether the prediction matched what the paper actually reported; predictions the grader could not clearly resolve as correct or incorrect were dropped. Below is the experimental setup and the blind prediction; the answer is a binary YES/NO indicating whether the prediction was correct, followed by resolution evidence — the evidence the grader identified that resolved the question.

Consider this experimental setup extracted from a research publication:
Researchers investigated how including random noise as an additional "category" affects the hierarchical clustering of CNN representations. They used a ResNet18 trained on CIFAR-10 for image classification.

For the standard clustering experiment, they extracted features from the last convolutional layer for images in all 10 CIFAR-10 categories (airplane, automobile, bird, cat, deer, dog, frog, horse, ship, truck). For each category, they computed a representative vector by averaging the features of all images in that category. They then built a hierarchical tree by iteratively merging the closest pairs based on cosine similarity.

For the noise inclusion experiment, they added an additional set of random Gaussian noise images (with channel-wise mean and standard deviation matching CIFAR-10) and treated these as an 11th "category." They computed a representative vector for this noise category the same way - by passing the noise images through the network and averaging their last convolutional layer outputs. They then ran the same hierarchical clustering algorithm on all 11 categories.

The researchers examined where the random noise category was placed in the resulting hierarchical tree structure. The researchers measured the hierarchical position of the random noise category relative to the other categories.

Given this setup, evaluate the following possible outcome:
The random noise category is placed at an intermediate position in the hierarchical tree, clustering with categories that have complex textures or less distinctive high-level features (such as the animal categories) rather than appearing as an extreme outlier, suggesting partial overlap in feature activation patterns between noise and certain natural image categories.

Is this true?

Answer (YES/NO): NO